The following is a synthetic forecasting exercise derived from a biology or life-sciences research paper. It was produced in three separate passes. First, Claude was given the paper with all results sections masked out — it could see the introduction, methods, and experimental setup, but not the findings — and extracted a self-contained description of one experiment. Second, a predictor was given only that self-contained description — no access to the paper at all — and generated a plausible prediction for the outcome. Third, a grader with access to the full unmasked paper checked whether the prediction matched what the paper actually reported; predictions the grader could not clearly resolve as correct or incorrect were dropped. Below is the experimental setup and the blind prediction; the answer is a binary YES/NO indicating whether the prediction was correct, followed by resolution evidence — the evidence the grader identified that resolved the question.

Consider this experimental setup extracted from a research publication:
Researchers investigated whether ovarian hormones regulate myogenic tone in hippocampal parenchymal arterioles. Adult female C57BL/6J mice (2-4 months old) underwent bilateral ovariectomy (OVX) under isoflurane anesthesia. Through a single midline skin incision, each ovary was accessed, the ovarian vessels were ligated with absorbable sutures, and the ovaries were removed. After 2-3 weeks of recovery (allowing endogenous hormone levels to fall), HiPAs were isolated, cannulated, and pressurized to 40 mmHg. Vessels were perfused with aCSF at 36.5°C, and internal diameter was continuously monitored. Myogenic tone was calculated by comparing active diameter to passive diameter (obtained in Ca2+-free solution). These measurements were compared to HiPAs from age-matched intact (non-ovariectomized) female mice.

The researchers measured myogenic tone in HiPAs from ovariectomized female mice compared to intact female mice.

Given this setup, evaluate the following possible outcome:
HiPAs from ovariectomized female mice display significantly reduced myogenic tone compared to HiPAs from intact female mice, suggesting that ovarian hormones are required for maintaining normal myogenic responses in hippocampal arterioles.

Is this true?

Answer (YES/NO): NO